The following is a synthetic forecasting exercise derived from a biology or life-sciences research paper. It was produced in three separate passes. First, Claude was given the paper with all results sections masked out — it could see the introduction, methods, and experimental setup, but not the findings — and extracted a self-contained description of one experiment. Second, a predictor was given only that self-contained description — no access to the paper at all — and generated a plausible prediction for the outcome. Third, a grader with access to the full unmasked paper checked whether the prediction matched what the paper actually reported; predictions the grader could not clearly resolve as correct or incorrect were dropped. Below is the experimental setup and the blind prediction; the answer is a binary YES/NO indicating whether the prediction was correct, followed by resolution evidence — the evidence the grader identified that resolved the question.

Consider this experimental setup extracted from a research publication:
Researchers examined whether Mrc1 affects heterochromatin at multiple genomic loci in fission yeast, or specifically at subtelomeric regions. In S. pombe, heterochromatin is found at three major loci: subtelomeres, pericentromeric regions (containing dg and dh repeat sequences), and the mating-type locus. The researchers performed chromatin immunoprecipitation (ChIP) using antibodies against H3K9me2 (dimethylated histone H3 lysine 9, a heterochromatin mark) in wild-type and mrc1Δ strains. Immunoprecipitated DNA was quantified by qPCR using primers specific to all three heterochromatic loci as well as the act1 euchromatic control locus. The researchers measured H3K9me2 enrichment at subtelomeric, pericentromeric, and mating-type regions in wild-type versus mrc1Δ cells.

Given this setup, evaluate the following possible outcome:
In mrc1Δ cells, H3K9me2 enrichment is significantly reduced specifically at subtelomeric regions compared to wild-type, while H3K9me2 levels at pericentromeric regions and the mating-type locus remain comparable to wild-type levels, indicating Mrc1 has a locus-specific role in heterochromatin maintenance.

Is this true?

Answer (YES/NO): NO